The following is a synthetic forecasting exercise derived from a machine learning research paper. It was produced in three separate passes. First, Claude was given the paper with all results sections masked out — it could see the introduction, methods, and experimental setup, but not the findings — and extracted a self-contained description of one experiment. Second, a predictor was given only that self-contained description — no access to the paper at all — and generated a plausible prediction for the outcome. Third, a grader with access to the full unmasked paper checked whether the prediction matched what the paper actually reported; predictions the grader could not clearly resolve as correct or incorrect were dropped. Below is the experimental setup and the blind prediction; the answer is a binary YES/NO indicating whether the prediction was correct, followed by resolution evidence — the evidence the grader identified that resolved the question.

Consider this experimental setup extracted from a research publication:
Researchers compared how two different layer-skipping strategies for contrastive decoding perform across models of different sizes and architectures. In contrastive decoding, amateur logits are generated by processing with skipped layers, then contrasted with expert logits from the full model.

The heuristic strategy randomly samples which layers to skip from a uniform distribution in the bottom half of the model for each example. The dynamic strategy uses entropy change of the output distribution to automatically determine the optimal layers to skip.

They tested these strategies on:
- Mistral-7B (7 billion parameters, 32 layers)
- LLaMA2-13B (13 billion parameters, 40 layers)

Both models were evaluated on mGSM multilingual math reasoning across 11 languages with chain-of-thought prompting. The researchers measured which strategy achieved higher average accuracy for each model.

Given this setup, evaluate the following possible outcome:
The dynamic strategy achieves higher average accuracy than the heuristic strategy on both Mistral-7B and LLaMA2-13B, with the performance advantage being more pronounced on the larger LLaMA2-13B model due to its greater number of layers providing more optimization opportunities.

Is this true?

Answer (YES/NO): NO